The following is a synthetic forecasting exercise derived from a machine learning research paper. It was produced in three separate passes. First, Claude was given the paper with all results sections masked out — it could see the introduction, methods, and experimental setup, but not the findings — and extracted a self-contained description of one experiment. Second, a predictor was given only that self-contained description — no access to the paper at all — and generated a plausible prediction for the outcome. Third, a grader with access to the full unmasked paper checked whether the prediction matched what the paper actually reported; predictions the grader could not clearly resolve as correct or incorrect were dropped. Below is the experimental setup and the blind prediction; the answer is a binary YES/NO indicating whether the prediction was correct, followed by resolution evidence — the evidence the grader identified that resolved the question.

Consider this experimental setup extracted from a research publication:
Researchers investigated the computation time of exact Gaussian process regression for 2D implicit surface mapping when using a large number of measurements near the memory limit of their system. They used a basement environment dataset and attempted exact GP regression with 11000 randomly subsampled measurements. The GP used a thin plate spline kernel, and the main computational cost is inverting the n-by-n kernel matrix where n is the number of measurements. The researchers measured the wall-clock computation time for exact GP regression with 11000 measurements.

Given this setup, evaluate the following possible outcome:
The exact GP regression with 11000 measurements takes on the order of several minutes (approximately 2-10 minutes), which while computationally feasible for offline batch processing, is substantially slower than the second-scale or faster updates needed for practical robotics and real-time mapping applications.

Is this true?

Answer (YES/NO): NO